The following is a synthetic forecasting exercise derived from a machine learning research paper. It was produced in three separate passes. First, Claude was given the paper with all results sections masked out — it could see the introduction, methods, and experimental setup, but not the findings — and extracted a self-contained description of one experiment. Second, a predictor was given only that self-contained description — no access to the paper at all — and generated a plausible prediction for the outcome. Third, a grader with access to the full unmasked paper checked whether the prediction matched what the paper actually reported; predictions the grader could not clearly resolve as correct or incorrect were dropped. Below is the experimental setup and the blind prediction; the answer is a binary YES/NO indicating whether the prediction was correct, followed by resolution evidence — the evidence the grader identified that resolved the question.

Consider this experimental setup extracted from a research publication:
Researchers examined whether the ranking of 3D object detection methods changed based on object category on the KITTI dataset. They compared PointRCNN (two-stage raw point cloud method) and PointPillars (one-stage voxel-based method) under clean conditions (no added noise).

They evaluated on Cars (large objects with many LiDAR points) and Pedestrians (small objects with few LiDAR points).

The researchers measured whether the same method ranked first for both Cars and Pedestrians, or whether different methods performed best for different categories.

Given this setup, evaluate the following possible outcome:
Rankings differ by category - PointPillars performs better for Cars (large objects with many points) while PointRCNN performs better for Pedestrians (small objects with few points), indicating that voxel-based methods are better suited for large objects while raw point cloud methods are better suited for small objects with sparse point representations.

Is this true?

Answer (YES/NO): NO